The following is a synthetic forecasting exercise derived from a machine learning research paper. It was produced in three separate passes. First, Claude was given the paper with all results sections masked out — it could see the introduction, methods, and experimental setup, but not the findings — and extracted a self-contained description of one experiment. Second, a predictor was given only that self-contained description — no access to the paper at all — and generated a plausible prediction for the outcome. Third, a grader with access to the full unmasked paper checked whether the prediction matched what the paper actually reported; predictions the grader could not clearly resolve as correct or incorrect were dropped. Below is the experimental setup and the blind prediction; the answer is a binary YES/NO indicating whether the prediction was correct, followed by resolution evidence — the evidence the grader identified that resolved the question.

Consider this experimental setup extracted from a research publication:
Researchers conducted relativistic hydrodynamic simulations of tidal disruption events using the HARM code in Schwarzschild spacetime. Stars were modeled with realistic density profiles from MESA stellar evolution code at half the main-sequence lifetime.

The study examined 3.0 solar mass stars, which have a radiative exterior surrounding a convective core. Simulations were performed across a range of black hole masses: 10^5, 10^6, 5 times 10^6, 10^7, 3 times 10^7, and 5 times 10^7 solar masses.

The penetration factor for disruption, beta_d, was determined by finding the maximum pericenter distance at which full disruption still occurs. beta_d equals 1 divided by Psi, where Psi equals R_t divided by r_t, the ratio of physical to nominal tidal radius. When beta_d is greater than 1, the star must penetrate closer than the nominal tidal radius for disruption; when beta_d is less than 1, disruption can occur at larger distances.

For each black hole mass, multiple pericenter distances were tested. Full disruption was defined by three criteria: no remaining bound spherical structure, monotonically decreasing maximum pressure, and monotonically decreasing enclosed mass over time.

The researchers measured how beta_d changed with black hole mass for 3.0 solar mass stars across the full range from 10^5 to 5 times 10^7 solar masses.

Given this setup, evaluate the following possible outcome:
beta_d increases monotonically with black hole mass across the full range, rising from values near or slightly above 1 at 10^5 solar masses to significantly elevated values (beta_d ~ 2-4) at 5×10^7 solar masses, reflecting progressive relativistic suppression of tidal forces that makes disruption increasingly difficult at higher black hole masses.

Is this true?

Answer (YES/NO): NO